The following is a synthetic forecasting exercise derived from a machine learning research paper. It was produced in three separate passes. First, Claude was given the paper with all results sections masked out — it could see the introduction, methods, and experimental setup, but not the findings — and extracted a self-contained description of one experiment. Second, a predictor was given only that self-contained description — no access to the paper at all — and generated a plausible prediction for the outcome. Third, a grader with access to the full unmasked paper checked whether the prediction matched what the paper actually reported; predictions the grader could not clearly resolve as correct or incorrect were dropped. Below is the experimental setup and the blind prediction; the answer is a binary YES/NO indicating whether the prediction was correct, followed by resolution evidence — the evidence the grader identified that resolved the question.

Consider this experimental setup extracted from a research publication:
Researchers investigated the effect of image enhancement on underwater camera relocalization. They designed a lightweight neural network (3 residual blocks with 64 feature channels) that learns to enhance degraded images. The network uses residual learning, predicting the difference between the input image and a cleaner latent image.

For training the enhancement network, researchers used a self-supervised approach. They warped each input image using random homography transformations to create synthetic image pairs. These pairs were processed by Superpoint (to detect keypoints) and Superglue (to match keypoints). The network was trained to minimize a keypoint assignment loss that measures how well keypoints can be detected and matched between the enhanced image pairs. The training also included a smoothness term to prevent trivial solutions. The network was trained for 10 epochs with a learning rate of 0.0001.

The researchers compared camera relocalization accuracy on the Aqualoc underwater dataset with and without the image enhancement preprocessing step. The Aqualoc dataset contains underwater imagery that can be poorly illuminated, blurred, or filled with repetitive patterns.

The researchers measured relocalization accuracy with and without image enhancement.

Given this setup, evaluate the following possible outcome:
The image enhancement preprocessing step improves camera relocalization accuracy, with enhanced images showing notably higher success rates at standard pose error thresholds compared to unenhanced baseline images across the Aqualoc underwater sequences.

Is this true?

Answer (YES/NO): YES